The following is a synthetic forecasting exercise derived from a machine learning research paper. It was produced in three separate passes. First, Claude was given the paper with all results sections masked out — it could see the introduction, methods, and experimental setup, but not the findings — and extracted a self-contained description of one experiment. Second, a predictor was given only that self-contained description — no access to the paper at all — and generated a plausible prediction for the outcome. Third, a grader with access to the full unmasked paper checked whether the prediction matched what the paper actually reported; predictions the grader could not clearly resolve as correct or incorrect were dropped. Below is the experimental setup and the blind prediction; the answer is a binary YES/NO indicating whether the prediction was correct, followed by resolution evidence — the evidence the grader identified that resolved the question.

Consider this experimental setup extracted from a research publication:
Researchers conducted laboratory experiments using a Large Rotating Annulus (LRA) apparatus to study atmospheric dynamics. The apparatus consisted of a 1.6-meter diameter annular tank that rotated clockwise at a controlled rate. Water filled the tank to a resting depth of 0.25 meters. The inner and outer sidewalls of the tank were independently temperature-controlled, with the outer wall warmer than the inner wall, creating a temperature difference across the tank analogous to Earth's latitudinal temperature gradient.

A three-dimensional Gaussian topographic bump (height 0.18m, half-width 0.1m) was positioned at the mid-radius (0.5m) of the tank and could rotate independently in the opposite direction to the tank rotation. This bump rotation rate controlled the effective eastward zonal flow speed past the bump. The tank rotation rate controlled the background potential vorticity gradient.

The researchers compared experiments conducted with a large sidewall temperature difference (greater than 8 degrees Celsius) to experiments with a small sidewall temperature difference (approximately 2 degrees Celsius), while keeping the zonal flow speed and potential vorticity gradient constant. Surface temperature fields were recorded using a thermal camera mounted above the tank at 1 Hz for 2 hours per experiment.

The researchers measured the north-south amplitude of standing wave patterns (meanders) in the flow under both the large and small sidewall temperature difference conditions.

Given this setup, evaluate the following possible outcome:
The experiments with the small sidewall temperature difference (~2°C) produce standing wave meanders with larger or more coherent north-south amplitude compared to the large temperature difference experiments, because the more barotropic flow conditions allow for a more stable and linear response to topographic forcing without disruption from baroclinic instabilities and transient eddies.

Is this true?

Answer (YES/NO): NO